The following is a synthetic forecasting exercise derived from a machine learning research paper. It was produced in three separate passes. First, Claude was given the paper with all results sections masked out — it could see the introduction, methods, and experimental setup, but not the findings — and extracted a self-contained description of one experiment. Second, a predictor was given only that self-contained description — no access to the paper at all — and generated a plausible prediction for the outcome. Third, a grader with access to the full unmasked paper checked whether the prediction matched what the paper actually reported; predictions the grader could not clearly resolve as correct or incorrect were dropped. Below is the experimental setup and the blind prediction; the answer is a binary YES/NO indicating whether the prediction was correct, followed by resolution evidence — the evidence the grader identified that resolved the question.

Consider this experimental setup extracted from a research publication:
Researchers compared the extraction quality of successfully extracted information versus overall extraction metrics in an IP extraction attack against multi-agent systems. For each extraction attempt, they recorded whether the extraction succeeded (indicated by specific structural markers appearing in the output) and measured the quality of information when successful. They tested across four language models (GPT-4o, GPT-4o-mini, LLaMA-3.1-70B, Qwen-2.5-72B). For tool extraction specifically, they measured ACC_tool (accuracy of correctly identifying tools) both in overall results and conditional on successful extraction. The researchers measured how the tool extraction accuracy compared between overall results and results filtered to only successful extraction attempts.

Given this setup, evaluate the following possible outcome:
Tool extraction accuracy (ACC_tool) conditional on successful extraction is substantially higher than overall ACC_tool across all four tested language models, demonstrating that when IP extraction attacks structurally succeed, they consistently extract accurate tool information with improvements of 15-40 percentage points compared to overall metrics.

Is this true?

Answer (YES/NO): NO